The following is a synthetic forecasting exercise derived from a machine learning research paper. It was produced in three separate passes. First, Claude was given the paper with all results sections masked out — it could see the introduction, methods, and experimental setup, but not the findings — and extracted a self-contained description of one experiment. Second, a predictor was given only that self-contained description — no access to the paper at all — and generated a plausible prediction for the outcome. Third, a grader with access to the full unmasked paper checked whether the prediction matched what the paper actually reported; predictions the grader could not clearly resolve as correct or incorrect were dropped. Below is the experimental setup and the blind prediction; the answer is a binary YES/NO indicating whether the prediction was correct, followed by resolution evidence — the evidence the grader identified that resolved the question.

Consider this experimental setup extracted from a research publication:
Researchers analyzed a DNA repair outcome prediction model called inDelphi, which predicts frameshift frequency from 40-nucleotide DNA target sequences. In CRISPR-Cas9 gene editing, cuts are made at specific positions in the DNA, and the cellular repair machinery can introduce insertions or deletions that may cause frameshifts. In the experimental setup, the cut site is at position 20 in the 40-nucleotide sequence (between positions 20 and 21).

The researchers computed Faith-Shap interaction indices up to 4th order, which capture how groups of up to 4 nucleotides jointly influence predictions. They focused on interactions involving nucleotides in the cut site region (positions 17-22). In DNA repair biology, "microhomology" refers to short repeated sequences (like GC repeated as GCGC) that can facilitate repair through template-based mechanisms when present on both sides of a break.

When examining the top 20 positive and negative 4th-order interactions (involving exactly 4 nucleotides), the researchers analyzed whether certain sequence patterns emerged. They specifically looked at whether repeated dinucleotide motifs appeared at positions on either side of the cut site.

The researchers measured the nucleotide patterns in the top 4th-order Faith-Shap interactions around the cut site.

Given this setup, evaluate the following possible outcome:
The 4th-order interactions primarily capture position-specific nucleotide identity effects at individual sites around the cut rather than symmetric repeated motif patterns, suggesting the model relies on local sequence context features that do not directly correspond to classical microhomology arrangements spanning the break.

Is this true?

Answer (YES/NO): NO